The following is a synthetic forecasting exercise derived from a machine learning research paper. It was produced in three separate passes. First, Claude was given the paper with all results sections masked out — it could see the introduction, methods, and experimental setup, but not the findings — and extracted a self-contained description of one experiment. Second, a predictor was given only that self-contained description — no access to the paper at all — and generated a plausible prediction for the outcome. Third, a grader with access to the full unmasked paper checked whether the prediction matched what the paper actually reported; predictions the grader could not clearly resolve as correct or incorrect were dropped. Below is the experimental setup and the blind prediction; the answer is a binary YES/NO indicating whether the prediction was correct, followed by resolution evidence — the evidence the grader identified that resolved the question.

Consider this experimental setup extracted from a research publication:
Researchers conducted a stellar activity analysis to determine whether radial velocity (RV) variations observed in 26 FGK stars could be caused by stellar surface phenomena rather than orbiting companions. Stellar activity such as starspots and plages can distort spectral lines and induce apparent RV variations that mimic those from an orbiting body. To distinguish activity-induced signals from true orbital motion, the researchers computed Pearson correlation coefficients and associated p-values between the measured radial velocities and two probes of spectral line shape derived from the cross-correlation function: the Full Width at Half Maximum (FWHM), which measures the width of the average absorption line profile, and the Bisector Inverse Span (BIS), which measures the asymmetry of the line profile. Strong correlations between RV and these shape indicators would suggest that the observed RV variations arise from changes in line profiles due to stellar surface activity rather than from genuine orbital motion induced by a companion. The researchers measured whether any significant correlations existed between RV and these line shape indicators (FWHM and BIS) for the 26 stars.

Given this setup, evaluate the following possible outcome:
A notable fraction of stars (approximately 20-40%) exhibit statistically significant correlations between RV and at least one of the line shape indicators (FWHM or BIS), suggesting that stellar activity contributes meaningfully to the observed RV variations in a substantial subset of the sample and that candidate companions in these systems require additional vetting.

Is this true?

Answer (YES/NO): NO